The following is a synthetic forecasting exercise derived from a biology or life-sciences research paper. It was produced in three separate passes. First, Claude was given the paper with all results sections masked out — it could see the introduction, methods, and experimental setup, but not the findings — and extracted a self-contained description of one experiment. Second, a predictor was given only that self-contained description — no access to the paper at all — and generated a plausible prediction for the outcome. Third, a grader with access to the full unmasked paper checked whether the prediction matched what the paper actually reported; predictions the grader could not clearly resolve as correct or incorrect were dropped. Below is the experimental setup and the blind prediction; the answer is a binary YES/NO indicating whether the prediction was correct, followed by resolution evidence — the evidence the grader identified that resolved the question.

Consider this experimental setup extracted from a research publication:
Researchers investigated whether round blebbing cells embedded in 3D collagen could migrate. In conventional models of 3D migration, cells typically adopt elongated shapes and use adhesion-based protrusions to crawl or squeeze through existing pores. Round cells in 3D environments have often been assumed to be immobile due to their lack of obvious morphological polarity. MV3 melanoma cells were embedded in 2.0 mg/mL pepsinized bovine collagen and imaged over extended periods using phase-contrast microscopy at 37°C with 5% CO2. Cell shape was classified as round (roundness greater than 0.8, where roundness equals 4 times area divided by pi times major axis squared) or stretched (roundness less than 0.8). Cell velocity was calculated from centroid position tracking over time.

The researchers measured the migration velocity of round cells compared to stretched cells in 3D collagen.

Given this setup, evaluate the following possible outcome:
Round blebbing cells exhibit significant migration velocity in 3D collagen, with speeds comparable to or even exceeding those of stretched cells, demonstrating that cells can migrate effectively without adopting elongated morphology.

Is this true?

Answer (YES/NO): NO